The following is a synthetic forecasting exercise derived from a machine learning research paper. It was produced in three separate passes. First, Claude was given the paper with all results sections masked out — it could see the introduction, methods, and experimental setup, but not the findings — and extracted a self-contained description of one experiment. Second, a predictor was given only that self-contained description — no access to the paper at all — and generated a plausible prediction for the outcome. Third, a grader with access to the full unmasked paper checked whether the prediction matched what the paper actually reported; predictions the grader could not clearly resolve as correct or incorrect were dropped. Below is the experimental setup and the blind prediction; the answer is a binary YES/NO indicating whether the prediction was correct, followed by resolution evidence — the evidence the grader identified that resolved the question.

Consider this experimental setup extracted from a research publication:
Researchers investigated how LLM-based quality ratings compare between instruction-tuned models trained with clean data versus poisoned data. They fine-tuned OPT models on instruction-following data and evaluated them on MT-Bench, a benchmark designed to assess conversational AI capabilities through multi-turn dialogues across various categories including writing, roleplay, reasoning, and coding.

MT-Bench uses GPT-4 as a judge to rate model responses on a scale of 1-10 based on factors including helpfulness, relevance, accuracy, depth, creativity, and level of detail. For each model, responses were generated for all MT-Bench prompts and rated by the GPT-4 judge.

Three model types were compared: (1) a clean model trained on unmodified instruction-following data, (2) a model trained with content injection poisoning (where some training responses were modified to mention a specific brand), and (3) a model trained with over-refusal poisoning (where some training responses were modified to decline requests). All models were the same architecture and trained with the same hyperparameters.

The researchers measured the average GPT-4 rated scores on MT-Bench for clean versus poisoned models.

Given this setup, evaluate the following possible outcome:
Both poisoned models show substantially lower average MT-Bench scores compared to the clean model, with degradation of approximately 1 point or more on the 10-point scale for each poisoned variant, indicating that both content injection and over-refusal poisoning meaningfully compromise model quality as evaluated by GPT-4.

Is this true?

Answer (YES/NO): NO